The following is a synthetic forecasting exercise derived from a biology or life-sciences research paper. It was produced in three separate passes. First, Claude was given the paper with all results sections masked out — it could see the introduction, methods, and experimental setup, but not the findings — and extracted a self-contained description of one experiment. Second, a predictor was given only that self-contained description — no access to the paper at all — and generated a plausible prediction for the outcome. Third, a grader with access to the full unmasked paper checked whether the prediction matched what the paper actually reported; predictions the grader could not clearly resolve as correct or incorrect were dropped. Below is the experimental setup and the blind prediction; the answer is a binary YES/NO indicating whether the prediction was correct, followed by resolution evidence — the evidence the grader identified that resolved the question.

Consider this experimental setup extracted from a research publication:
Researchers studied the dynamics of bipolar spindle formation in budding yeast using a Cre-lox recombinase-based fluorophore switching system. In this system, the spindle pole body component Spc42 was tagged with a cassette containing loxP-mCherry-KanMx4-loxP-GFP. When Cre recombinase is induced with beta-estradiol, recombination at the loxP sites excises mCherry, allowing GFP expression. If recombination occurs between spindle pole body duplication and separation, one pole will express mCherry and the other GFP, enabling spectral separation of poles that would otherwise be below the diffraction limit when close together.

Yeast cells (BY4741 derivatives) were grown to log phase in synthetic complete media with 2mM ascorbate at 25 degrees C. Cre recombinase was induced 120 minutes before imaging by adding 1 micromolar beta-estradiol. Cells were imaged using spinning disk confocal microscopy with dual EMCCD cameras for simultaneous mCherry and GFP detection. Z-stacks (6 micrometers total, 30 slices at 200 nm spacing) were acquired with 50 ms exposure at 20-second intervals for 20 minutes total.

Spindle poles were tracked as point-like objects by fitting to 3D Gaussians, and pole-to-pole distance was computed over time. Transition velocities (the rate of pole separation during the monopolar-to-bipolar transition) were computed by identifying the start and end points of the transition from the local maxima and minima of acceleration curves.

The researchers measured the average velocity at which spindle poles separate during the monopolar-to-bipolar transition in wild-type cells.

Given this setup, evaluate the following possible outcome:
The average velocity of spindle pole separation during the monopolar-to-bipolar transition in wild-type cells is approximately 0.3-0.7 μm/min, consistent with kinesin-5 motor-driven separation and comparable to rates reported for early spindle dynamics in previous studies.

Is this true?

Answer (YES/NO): NO